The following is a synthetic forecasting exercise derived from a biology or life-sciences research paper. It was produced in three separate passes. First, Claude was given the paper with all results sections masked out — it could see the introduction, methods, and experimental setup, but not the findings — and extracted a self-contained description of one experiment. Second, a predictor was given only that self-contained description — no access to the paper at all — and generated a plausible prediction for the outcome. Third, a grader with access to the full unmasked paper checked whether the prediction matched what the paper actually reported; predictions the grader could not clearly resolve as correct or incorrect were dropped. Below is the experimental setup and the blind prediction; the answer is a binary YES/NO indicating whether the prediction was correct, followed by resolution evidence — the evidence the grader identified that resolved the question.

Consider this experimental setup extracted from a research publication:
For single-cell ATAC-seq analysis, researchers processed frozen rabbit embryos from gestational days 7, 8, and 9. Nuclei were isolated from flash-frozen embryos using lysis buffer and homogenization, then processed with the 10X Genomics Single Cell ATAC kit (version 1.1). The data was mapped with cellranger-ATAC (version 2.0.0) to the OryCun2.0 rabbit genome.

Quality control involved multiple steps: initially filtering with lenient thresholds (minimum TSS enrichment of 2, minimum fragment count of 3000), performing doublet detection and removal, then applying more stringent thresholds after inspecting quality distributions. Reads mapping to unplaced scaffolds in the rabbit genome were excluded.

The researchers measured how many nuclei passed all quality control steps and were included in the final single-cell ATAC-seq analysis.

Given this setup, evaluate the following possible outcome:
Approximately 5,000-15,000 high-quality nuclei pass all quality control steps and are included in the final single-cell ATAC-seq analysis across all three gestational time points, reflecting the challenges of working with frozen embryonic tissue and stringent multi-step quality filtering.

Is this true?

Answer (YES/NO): NO